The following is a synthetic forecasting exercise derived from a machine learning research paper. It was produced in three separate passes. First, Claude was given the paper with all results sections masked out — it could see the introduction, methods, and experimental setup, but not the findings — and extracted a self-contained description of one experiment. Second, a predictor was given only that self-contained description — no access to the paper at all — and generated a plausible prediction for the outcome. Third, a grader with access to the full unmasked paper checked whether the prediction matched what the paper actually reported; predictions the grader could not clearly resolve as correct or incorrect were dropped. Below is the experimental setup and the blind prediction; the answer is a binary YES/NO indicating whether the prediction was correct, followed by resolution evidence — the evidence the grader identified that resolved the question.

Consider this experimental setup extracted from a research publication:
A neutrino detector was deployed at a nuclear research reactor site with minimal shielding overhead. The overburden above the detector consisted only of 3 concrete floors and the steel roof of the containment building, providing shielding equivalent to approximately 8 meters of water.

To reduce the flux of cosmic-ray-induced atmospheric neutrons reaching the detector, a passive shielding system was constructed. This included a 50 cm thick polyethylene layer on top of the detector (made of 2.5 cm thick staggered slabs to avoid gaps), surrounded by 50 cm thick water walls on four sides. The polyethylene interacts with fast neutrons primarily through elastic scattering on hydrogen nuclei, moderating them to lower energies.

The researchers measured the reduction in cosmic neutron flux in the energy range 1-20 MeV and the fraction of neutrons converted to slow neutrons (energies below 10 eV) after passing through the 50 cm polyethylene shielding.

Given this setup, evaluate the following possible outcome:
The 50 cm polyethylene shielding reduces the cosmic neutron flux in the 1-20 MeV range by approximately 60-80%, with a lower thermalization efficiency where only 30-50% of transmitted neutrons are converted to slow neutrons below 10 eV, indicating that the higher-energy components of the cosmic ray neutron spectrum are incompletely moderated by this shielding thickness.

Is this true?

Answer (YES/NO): NO